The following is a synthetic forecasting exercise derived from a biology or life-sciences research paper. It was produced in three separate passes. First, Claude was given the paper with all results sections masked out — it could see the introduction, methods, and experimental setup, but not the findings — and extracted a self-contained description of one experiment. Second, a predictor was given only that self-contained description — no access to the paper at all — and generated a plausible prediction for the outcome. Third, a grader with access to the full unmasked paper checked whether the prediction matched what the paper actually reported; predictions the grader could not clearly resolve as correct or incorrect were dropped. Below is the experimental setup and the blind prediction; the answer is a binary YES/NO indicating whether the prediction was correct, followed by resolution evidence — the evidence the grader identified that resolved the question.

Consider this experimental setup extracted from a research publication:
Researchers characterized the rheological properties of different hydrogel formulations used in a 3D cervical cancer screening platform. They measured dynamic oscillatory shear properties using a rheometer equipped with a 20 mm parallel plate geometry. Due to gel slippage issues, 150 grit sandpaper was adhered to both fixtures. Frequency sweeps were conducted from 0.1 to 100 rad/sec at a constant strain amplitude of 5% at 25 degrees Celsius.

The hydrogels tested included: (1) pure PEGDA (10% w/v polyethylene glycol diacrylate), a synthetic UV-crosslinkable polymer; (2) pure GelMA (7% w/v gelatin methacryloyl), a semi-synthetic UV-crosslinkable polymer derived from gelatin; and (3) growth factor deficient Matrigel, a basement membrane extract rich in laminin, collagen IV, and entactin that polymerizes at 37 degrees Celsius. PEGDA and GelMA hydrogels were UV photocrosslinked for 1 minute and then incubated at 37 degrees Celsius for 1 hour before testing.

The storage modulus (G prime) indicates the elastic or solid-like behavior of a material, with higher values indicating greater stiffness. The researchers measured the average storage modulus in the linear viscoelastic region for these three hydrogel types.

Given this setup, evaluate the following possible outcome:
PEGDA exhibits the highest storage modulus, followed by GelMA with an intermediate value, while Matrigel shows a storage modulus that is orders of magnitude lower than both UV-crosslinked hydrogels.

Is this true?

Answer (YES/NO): NO